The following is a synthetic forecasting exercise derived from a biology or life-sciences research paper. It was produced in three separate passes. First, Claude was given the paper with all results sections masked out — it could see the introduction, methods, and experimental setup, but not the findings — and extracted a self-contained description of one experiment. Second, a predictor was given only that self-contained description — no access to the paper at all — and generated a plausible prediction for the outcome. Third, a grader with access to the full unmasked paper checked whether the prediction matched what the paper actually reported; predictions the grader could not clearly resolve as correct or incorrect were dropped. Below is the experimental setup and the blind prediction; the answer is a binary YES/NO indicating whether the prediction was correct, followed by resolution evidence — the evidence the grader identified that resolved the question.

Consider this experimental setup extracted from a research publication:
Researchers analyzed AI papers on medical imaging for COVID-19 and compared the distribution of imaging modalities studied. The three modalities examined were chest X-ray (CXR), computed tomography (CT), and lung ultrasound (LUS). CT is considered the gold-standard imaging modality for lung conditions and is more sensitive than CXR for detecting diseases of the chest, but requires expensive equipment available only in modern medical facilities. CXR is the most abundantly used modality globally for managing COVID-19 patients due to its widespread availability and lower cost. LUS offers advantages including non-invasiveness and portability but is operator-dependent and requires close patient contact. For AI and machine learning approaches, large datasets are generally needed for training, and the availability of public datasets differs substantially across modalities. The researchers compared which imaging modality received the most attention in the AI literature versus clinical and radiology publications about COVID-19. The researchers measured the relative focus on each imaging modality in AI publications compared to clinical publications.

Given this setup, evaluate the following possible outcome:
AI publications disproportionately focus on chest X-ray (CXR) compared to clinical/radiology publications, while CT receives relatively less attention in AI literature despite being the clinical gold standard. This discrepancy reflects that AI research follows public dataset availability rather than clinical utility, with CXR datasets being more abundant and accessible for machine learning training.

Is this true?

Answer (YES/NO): YES